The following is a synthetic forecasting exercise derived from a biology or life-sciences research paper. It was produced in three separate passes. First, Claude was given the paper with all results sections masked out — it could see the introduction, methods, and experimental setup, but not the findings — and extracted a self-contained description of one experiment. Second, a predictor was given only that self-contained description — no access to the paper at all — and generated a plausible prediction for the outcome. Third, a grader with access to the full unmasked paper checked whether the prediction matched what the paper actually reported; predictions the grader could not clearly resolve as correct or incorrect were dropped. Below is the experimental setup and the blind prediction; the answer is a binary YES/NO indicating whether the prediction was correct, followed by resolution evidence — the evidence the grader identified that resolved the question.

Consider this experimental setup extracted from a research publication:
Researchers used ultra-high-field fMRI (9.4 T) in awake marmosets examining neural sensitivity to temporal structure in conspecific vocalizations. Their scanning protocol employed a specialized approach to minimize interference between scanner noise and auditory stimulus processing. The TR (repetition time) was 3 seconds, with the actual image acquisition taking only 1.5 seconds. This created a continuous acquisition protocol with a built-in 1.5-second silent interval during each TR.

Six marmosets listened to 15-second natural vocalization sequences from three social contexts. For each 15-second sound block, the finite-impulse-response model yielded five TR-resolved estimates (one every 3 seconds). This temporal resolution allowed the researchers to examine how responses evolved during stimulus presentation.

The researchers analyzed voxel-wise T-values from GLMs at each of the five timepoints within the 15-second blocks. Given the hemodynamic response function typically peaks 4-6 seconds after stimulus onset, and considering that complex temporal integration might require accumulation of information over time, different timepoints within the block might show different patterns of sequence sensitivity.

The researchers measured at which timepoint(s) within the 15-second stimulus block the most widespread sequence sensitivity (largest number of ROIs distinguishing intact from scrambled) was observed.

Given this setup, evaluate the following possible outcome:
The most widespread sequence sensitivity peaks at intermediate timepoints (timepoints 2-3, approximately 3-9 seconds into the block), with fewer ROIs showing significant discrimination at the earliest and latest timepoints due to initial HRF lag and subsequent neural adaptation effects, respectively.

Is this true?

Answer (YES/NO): YES